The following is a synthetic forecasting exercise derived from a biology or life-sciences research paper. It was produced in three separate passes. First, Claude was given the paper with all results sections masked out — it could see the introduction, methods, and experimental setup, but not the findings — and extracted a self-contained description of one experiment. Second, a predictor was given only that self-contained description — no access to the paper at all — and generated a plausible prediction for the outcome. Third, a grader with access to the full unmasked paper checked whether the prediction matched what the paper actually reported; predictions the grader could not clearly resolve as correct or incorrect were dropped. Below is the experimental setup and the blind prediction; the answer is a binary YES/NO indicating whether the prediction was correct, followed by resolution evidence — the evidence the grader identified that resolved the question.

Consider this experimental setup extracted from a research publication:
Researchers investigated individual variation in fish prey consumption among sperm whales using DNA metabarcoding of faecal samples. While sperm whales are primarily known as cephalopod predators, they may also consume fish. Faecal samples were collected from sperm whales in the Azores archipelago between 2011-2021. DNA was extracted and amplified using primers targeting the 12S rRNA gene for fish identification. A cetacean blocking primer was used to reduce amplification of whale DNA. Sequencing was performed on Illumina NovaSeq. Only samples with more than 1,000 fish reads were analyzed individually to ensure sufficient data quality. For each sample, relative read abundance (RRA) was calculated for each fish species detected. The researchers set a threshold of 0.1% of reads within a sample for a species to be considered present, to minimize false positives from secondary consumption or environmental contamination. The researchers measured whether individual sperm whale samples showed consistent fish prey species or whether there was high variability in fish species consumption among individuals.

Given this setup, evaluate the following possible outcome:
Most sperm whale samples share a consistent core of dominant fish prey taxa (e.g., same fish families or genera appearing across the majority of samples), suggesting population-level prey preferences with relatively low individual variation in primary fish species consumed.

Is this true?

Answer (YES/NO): NO